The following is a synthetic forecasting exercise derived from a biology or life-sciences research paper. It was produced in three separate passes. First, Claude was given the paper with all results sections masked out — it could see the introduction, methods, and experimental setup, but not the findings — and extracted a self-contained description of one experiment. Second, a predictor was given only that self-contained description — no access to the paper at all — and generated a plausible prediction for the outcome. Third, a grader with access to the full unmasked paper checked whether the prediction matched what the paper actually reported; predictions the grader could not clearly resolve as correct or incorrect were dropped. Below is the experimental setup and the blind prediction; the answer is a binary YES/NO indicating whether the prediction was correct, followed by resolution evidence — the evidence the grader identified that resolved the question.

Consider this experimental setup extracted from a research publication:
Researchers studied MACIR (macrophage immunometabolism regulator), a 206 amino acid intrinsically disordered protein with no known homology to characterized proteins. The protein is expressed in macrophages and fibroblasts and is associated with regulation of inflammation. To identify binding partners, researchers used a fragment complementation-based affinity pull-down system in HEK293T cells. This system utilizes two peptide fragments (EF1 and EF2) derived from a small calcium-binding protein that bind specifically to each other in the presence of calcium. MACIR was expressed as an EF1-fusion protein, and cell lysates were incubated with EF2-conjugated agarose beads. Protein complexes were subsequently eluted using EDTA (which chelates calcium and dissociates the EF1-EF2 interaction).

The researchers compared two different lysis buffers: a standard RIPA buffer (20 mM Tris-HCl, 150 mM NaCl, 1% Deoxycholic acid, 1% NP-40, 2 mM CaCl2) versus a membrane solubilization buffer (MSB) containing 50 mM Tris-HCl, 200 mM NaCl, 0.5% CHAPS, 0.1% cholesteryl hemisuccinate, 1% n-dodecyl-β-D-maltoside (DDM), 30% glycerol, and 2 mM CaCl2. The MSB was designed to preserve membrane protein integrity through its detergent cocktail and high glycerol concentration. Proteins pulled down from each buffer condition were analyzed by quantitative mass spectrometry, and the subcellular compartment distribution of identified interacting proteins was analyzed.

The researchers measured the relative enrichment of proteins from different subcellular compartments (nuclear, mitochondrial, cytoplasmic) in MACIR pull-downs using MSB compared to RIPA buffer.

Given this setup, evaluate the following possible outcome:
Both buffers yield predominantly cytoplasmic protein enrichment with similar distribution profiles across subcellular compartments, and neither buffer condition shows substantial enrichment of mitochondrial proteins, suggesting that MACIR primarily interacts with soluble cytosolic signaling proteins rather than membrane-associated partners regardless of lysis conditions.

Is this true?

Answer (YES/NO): NO